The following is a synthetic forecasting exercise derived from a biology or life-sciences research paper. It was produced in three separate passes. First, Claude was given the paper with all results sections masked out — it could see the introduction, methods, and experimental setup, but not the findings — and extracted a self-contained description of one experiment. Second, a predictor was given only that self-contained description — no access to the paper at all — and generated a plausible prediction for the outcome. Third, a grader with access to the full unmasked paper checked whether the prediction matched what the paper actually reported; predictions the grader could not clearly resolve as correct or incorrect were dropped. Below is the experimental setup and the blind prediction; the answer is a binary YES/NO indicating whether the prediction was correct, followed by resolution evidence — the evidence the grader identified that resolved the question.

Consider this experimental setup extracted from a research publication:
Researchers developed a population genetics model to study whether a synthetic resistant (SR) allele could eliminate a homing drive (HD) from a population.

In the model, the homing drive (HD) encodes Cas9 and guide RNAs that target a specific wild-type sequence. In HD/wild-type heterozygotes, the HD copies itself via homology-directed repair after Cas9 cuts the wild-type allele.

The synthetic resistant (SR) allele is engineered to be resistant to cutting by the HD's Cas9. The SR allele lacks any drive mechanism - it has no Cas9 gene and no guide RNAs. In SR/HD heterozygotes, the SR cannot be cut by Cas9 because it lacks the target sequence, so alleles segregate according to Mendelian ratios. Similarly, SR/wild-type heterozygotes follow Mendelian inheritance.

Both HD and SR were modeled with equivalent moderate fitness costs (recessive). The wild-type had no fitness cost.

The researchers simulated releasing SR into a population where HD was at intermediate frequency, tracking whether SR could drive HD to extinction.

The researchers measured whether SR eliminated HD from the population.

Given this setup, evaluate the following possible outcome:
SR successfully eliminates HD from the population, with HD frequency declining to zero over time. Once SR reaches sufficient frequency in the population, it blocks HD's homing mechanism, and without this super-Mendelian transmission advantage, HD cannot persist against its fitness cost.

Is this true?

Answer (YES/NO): NO